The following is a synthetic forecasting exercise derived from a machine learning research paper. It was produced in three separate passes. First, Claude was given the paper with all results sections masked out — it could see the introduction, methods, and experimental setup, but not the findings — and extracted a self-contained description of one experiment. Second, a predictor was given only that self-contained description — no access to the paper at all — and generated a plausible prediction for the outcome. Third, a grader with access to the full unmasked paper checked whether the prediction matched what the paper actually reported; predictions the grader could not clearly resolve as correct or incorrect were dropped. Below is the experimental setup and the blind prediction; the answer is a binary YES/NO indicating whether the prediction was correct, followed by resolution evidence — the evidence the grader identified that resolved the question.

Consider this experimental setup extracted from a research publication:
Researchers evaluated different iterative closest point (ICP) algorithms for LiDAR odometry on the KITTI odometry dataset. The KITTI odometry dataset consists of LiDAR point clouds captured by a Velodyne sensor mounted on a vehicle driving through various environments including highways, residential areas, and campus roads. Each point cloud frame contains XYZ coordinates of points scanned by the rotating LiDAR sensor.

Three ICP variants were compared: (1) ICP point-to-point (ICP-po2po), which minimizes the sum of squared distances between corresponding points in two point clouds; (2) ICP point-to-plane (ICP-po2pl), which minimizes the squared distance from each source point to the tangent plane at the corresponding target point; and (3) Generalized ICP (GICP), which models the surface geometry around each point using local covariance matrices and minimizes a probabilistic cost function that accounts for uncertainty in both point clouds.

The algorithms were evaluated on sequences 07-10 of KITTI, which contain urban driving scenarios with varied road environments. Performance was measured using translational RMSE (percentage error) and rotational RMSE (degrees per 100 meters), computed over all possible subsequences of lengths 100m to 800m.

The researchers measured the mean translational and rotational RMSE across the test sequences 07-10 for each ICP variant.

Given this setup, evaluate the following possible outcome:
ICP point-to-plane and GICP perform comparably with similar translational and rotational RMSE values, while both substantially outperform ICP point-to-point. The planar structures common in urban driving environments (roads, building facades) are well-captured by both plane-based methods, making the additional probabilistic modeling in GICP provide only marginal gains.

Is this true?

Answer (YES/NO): NO